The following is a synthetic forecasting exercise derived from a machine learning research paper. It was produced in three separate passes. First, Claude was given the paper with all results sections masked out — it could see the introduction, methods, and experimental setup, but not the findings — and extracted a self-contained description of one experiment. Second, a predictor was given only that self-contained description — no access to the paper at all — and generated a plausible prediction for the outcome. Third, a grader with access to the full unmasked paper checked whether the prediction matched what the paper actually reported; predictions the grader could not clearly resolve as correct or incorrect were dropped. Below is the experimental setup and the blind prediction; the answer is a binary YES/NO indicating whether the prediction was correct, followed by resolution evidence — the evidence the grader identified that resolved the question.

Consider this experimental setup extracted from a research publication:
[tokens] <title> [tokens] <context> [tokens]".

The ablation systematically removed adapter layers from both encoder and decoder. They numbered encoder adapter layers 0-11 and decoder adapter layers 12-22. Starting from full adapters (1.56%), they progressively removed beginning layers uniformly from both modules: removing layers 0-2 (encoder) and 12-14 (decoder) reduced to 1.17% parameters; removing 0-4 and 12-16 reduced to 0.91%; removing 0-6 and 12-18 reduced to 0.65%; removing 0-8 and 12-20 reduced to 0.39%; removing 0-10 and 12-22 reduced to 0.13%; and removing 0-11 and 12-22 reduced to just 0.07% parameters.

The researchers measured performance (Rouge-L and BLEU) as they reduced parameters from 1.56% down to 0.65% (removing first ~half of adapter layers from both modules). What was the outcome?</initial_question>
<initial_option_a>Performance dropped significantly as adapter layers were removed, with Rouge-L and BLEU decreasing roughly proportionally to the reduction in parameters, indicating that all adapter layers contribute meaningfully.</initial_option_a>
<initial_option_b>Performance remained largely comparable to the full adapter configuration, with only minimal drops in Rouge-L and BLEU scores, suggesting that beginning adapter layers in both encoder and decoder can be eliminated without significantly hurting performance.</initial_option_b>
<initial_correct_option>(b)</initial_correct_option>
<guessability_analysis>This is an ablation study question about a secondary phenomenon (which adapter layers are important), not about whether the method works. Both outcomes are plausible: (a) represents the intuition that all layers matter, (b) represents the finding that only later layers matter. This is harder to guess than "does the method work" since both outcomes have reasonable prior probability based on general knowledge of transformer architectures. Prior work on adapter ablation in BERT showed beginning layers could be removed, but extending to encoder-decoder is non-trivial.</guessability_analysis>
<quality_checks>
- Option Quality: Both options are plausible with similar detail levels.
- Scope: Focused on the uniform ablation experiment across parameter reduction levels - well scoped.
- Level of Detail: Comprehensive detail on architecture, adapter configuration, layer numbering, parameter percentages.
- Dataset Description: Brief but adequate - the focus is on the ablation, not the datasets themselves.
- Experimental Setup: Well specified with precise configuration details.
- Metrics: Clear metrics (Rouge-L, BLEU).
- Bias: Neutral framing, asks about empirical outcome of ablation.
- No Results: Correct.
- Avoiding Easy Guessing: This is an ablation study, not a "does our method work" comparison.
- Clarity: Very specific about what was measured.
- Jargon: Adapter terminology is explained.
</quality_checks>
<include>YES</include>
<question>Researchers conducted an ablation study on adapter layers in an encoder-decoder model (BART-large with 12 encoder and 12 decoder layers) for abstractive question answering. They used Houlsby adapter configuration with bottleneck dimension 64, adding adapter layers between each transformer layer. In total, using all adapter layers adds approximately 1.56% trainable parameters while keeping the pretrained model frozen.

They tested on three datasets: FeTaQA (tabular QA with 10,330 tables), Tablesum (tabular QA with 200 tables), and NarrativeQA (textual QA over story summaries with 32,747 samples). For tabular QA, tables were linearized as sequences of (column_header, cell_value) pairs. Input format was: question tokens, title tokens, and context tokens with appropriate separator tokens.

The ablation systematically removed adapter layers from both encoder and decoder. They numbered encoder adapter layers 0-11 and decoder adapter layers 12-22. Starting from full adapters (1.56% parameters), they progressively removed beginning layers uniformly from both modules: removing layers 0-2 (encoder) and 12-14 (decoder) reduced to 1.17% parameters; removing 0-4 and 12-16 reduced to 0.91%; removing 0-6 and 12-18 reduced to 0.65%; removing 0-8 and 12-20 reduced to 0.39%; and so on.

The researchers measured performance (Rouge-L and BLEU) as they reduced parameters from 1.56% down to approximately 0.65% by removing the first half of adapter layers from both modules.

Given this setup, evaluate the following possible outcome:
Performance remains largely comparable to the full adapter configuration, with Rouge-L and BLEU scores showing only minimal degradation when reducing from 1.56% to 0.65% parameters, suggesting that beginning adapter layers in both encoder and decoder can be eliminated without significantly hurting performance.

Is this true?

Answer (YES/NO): YES